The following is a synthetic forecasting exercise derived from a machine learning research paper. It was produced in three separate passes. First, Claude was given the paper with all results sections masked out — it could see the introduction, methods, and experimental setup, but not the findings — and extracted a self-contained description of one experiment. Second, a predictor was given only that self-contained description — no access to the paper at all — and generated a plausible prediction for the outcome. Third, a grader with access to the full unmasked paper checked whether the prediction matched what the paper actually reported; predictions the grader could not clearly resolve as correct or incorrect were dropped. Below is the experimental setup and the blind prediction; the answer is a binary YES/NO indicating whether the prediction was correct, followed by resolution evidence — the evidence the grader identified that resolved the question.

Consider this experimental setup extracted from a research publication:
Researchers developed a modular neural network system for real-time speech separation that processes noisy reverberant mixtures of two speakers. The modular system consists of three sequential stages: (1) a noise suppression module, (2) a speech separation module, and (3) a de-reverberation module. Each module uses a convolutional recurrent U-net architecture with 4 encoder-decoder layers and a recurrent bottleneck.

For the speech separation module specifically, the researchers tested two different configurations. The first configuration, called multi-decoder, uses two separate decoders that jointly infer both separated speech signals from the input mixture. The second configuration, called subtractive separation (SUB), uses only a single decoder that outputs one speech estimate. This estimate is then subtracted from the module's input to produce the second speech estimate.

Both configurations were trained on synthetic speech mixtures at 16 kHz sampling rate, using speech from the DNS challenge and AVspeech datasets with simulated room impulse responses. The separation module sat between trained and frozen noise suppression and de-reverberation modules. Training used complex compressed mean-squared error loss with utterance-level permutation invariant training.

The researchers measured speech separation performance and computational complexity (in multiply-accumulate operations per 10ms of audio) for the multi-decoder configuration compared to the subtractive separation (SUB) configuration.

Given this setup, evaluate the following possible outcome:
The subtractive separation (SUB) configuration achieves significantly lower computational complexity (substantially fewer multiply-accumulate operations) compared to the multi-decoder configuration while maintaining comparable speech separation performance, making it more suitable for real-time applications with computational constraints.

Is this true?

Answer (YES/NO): YES